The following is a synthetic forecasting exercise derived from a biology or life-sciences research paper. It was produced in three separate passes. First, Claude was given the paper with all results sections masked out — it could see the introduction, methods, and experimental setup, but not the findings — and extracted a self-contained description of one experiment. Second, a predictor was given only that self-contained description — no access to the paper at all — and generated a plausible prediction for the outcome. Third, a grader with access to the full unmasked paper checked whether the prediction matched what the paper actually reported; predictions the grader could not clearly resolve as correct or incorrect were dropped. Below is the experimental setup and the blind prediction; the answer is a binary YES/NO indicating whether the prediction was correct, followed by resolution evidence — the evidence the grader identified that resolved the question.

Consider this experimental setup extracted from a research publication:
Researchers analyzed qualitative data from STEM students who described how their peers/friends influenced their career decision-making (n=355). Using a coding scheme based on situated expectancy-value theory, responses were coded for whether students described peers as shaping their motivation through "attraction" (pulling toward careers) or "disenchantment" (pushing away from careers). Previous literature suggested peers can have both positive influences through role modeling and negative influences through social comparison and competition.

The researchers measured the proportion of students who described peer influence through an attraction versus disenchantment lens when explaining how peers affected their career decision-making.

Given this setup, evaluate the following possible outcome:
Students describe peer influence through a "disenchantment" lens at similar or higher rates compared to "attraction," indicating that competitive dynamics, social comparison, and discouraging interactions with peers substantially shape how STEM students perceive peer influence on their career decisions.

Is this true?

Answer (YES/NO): NO